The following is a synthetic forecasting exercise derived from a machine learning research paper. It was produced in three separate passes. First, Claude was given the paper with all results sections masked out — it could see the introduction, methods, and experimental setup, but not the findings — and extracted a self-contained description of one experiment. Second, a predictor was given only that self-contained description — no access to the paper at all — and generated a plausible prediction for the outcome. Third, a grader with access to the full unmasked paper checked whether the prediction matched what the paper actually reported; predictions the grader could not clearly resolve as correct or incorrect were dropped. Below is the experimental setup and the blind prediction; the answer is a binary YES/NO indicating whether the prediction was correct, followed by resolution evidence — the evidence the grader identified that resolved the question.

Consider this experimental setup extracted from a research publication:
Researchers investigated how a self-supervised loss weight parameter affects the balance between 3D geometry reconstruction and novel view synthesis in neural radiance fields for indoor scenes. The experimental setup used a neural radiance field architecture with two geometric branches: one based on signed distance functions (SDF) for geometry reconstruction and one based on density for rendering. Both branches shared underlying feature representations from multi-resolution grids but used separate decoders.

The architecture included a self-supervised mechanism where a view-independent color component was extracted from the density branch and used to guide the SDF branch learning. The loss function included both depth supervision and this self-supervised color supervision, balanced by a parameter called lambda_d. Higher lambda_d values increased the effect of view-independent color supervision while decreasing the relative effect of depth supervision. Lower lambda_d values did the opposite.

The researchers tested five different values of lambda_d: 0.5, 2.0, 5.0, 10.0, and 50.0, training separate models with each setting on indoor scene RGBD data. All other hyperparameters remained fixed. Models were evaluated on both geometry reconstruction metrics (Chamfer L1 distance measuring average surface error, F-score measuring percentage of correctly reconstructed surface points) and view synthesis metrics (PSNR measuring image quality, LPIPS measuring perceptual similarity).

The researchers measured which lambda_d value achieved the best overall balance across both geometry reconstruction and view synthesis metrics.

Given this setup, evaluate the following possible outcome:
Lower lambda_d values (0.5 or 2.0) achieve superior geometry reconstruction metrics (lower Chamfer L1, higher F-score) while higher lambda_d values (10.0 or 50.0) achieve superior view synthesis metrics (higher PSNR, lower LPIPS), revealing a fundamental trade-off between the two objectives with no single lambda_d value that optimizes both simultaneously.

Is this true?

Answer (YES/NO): NO